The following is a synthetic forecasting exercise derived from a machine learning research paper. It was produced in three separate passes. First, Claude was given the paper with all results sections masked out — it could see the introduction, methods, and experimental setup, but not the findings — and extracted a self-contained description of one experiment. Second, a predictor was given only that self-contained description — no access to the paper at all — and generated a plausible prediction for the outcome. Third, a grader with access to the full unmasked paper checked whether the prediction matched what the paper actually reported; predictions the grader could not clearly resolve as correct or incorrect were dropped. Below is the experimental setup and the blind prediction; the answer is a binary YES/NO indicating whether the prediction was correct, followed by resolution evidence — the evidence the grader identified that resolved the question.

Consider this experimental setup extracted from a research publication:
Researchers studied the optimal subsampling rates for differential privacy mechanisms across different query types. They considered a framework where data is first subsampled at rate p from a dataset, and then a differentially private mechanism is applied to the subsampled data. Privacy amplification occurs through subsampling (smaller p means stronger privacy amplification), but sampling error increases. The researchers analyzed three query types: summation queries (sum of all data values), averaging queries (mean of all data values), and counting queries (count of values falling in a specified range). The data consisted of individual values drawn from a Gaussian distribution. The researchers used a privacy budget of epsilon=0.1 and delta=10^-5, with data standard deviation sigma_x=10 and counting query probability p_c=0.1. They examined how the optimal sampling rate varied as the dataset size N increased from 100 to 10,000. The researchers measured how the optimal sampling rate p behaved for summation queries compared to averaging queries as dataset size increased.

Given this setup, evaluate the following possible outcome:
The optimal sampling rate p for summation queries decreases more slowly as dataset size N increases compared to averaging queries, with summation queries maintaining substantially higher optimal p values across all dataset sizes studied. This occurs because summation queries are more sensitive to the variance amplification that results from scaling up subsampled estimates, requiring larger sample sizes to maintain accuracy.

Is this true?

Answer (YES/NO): YES